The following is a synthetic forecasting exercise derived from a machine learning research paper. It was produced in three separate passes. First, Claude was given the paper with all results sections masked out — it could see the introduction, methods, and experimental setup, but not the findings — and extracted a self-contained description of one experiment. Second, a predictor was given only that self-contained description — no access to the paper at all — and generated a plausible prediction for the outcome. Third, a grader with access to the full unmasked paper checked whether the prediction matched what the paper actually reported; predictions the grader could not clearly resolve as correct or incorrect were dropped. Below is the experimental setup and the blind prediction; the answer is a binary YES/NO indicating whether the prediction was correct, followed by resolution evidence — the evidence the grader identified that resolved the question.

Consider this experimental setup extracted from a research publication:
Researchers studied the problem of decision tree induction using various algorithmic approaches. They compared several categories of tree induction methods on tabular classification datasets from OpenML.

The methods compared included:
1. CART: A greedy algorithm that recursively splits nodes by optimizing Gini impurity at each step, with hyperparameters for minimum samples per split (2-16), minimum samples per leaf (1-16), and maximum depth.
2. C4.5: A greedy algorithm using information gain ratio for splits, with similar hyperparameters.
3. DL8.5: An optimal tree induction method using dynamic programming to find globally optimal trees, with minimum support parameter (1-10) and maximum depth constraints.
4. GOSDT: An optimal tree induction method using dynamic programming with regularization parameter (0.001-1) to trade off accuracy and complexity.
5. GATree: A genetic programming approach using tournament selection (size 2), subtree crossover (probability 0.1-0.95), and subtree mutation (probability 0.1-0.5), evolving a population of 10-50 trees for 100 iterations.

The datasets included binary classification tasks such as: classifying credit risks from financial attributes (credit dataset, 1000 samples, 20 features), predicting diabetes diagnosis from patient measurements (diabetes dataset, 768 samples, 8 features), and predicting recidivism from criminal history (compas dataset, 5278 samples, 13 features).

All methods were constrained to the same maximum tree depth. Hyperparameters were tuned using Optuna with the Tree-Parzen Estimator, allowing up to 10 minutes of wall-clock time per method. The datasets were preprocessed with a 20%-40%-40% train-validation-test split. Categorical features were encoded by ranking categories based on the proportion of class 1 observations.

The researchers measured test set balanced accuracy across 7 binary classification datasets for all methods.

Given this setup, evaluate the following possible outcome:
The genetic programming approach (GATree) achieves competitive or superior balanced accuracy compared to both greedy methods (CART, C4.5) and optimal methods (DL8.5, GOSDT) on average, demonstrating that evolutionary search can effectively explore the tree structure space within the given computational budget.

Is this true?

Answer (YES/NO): NO